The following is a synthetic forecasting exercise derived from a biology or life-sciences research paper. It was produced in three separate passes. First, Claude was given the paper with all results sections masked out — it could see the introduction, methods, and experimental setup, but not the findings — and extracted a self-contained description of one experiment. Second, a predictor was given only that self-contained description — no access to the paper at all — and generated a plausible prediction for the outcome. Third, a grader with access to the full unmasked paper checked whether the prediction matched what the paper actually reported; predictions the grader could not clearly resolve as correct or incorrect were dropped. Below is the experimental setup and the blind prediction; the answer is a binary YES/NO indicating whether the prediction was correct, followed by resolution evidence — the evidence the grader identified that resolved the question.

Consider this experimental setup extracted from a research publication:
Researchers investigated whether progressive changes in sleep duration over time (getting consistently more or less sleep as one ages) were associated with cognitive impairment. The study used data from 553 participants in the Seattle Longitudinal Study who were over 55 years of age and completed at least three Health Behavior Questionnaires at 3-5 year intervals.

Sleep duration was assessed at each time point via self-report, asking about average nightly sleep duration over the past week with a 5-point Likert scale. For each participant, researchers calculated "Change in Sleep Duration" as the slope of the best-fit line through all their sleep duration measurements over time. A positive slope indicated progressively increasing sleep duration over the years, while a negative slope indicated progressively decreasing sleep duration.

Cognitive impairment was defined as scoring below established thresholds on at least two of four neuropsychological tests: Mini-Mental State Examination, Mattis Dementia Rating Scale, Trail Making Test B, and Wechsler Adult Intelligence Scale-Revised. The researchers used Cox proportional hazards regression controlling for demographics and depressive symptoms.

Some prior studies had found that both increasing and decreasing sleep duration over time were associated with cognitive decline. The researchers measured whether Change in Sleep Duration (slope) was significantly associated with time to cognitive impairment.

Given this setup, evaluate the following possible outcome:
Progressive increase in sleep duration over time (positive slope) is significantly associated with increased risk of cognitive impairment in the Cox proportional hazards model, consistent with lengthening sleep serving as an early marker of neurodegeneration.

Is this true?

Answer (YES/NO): NO